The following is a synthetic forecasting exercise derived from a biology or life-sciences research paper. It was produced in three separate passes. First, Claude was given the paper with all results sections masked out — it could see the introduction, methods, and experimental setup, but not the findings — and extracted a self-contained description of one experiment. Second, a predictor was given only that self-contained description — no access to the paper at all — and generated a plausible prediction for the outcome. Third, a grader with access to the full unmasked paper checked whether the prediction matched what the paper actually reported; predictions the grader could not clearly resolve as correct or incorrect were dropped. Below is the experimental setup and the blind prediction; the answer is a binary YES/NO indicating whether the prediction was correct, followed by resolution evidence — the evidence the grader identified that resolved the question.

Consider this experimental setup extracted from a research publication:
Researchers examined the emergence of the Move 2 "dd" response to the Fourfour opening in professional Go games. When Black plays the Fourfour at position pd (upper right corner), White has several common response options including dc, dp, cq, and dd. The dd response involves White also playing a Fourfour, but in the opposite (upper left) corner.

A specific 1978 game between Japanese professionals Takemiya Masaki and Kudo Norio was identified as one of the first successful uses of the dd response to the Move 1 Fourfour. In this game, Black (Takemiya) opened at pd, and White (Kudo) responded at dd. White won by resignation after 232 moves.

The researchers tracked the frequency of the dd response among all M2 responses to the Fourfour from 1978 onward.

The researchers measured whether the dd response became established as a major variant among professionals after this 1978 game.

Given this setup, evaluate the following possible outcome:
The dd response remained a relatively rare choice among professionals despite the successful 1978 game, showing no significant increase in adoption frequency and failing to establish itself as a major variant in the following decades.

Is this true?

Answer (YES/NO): NO